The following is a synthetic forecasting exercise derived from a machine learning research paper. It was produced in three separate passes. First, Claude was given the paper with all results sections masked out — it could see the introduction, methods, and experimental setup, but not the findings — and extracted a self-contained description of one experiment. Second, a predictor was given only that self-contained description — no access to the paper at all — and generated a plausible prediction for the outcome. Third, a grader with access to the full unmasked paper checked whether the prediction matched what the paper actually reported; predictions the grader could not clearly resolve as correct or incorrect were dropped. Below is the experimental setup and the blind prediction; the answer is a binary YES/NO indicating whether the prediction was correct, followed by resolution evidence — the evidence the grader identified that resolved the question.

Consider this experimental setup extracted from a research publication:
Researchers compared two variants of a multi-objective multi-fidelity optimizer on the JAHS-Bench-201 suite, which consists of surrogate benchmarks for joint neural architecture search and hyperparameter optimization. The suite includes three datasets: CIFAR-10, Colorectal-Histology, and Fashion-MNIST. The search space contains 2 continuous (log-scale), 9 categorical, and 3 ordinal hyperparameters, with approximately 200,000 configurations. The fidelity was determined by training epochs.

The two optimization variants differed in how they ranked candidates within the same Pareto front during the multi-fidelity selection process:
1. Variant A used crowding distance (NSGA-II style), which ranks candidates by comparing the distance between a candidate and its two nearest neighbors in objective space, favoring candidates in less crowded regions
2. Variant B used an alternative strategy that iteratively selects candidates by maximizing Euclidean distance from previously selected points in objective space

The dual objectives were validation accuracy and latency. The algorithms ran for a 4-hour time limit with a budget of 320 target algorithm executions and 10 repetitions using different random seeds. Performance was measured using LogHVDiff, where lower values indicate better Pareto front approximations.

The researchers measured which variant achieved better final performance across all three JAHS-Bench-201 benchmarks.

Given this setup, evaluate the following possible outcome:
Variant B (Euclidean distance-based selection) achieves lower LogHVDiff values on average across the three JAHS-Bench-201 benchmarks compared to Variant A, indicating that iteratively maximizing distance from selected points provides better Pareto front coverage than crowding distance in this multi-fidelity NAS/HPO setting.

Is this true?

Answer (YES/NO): NO